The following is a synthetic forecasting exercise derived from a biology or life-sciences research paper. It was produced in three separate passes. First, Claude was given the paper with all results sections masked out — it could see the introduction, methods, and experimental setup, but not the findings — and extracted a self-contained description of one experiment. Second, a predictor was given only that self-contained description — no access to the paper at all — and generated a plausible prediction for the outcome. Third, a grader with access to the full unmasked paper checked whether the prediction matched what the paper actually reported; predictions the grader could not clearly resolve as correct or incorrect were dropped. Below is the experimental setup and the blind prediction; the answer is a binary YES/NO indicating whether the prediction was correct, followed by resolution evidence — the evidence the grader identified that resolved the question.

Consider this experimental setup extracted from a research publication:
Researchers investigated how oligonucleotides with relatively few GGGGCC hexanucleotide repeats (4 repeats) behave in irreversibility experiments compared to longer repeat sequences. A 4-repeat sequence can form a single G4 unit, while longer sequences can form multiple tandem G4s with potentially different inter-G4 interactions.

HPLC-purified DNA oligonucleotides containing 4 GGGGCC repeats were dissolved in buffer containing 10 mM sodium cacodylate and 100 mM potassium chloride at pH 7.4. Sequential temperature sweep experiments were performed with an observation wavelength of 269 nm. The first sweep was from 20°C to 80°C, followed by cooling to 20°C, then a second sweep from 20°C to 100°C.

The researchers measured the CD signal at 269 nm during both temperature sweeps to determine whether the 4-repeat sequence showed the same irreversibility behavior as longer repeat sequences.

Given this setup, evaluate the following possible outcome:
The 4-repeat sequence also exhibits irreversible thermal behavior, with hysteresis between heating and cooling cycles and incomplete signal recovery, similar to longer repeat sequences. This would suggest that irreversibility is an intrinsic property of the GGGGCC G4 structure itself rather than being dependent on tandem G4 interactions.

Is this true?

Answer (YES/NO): YES